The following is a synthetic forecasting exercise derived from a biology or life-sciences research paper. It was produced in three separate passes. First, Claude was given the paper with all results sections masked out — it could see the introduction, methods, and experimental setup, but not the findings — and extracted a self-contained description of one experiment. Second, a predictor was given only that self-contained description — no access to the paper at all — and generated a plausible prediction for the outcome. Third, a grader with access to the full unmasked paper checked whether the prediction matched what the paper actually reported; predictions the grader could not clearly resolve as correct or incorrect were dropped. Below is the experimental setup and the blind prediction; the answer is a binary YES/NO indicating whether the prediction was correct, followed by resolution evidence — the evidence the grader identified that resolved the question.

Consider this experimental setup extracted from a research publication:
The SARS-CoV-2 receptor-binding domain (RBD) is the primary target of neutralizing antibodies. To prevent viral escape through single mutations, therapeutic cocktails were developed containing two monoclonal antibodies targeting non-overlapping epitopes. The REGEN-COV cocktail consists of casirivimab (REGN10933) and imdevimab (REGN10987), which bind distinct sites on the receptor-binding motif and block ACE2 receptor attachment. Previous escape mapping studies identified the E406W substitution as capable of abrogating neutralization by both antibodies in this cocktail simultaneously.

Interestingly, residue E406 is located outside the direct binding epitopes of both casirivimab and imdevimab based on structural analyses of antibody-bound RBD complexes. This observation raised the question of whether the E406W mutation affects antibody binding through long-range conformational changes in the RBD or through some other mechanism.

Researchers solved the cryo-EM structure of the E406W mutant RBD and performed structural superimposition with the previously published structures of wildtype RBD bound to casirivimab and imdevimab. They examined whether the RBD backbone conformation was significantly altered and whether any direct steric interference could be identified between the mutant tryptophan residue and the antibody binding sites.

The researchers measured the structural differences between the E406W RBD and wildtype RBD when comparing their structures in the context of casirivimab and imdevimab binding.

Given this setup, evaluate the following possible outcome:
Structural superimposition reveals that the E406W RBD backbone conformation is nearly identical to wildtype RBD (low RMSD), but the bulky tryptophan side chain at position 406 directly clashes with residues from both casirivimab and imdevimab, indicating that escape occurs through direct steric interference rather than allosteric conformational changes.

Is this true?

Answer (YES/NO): NO